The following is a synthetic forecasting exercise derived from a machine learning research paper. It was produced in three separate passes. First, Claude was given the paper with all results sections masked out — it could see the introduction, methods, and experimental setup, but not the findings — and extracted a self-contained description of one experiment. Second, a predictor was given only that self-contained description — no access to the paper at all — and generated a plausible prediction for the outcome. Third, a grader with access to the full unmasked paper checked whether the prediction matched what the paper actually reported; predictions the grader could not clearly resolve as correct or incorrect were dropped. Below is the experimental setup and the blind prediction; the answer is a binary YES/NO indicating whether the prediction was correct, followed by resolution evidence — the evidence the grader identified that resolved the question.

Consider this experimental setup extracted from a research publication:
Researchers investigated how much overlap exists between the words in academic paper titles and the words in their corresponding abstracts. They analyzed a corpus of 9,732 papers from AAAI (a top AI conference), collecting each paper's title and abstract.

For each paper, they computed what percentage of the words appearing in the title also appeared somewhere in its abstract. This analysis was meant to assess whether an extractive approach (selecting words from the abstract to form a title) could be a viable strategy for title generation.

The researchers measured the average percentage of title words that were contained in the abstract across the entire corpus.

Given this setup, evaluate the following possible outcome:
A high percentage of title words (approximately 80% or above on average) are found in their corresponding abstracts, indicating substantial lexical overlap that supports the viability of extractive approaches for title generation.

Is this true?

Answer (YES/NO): YES